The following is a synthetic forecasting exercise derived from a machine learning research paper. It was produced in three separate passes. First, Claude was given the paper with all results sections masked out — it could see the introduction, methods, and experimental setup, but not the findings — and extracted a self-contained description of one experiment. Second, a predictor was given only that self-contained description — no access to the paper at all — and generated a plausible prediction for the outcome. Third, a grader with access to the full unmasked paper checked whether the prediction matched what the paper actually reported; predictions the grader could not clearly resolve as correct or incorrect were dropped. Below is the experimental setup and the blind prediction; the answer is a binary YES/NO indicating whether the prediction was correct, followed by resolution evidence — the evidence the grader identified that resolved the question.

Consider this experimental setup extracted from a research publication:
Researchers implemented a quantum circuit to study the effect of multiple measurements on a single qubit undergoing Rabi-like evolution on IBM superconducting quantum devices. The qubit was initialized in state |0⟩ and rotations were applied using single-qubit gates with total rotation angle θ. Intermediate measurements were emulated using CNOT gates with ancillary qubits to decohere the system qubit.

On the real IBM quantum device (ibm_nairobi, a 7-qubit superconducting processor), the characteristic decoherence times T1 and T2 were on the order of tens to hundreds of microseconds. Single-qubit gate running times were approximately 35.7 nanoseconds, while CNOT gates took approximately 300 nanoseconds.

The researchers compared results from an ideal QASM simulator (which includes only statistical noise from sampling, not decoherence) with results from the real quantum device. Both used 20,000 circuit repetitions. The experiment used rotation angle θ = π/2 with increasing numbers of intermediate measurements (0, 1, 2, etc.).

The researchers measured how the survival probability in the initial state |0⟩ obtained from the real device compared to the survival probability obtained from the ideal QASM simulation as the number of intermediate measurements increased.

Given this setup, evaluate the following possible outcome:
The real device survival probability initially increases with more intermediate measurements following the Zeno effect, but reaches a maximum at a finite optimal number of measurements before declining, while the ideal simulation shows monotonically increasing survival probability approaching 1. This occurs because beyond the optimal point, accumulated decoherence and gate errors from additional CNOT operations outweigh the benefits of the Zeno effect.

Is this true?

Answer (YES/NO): NO